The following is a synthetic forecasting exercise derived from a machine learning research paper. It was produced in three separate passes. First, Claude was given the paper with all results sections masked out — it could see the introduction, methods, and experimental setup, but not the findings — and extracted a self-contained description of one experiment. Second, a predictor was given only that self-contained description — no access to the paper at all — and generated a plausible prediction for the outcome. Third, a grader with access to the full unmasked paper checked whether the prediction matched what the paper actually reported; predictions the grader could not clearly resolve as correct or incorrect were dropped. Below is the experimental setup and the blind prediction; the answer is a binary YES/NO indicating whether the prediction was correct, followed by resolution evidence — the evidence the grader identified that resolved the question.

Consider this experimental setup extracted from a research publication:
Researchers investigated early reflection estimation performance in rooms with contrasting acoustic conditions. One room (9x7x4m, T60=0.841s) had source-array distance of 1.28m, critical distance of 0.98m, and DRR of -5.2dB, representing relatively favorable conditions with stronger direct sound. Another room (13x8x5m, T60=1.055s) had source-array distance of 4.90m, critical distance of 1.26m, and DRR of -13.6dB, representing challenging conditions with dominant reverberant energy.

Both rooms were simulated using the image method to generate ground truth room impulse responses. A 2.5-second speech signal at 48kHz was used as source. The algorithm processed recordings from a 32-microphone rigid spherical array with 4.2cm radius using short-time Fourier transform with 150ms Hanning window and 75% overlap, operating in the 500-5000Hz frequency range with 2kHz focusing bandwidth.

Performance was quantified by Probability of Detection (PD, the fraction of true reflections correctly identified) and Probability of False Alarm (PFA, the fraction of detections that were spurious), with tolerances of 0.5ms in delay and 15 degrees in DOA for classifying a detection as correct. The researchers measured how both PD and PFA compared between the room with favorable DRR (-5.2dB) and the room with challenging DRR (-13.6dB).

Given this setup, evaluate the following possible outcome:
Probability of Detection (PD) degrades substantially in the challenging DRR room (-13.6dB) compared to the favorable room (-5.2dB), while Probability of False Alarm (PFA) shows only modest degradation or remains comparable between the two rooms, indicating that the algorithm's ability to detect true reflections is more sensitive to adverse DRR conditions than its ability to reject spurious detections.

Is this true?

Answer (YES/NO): NO